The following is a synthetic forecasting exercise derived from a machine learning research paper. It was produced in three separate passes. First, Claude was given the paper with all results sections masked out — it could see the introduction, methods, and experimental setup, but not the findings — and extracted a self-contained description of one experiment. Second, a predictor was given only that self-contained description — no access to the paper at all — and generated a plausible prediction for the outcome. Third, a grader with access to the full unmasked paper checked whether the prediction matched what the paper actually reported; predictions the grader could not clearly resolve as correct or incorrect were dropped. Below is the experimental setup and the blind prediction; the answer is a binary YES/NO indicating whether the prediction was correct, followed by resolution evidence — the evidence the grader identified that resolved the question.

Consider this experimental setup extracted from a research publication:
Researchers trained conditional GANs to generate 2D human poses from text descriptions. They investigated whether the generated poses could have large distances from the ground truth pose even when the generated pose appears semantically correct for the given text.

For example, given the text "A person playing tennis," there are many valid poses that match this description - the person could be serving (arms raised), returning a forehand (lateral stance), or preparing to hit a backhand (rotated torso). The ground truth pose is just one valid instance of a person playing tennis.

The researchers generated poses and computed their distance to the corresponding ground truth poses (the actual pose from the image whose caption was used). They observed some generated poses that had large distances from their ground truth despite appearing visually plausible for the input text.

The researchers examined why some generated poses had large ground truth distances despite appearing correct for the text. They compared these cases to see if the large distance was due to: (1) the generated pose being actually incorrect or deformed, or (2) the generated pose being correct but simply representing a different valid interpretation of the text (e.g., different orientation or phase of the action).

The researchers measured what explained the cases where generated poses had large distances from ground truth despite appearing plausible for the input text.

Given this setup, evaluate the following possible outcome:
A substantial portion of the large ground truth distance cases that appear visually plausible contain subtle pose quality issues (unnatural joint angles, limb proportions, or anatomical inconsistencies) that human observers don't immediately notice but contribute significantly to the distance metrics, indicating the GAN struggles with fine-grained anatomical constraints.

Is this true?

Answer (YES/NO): NO